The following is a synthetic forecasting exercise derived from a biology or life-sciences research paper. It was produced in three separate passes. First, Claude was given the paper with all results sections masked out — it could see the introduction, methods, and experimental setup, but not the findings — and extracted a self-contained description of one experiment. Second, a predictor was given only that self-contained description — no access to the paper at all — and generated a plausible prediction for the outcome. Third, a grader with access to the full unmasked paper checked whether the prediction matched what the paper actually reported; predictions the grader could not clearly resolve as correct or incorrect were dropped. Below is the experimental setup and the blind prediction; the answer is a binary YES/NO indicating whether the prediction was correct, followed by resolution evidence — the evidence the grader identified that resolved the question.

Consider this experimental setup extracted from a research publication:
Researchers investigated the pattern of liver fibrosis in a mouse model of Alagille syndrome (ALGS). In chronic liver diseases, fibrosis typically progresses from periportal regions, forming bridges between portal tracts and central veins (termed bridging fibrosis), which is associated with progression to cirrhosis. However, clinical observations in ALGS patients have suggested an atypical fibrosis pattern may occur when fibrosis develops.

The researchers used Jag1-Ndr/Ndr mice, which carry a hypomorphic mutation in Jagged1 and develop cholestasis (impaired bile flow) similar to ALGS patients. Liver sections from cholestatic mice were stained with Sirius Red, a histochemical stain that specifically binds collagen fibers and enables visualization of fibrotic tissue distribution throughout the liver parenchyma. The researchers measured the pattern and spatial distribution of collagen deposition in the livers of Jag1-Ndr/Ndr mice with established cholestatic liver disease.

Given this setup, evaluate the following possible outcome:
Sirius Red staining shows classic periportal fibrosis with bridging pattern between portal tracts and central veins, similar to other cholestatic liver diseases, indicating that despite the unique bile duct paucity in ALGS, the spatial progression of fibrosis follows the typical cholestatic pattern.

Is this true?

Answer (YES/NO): NO